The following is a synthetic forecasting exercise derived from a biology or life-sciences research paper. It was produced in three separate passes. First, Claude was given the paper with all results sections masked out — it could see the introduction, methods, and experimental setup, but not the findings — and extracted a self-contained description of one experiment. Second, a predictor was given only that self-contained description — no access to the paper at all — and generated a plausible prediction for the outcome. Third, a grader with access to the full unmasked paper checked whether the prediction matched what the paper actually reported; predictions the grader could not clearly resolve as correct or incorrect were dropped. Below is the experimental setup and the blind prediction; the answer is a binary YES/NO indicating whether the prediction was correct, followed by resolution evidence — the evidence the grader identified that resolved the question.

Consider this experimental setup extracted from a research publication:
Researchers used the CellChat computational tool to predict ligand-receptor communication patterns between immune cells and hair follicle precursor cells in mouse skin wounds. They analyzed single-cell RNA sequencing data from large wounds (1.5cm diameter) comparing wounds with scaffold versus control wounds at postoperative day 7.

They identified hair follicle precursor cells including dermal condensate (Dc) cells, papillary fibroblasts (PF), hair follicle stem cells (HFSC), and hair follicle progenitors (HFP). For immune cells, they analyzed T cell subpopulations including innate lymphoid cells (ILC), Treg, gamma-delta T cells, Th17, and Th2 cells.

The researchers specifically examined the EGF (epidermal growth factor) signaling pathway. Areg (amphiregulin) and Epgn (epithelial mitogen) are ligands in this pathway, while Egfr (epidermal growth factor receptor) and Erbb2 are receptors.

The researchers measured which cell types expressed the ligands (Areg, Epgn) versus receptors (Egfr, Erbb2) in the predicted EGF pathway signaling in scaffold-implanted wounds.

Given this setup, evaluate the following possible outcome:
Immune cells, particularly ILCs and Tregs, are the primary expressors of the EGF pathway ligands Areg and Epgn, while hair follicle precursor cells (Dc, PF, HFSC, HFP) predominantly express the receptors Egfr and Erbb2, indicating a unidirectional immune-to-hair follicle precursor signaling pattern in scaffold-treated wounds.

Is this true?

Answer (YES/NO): YES